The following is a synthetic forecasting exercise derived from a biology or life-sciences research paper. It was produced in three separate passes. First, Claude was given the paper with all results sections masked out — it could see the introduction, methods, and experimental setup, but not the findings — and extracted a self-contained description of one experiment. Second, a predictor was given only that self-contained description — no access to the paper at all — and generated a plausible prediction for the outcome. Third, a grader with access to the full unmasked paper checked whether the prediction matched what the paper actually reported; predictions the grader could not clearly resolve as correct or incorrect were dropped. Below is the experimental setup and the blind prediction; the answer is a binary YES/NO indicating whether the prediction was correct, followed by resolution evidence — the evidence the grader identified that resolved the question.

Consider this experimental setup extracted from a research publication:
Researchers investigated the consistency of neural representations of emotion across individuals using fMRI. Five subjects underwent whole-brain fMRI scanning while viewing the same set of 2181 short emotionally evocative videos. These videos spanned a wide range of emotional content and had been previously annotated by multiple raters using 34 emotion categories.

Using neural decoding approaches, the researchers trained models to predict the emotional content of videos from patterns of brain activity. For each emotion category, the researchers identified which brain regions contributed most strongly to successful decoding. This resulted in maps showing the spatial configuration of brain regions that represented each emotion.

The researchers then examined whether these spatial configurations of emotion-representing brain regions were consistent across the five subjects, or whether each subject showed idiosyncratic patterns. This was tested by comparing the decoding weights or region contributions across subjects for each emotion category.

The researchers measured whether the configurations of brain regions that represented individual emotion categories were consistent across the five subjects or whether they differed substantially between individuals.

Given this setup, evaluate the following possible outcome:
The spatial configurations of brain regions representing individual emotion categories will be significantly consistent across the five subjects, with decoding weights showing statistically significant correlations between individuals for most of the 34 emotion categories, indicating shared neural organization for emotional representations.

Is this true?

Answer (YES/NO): YES